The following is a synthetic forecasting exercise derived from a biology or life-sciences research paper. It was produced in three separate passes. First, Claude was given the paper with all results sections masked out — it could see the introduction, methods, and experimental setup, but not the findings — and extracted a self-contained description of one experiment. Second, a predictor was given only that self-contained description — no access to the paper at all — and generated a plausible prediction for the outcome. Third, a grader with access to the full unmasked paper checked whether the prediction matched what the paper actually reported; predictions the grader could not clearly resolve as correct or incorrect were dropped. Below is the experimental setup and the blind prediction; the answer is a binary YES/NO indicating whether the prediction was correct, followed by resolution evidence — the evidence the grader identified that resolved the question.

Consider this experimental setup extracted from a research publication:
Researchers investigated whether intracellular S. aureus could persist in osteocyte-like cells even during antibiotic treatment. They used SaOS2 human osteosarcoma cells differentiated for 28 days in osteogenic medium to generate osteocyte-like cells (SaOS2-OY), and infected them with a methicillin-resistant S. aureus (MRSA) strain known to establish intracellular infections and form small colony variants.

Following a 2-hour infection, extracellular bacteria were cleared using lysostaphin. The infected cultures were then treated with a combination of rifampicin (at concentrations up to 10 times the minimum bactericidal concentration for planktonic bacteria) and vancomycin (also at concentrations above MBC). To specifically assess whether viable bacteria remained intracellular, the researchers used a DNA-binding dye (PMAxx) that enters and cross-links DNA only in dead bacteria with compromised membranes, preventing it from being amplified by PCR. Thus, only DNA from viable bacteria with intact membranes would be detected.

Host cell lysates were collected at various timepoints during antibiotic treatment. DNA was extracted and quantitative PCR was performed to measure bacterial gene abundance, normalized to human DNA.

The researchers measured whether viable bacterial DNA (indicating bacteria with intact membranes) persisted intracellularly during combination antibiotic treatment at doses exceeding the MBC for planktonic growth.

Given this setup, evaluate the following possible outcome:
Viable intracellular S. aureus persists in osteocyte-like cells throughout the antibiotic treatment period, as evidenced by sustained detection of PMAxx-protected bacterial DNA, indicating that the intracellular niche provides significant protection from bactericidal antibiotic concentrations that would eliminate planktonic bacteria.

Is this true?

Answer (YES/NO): YES